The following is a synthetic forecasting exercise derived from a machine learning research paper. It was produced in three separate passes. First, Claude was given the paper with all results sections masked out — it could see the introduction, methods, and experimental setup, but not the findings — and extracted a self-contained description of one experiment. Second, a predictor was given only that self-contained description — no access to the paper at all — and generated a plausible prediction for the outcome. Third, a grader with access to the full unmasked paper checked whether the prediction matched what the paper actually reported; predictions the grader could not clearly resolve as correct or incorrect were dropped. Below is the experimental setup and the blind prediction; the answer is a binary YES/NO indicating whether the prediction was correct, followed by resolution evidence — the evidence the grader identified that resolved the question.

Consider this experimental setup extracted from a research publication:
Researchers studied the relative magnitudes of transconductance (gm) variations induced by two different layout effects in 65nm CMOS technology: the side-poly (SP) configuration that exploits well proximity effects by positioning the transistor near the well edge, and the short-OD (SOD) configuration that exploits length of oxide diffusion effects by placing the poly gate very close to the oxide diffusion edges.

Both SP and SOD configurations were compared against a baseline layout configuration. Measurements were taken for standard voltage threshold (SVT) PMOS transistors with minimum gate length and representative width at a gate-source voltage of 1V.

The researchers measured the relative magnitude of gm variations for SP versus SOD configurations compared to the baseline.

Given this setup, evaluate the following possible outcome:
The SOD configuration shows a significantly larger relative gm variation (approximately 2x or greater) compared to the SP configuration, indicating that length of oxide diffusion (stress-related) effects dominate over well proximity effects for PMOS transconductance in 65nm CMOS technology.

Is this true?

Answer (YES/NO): YES